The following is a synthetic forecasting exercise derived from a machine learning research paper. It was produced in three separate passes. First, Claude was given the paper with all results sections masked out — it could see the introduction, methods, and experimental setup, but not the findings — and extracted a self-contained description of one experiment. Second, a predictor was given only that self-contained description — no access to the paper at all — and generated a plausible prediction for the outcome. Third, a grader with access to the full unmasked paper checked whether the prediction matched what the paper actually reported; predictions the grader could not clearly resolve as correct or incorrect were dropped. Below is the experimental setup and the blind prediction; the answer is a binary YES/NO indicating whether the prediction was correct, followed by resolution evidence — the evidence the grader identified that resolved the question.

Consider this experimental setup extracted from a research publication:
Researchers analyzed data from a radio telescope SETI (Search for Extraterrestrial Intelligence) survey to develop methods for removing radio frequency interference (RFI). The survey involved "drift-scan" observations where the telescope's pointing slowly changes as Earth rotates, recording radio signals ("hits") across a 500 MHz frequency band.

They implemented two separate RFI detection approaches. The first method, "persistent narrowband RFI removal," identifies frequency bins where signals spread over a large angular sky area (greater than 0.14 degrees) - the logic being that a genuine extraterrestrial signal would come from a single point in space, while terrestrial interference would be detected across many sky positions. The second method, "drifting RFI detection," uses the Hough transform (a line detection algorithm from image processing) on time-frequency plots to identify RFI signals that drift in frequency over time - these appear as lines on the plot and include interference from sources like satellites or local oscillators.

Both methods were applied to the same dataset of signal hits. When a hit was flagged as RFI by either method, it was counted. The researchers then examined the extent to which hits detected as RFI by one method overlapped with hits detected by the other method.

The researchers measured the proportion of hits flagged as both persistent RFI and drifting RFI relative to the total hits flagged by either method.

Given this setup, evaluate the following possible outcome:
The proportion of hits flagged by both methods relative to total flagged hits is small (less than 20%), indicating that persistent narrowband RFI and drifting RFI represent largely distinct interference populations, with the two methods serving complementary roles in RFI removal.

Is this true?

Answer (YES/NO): NO